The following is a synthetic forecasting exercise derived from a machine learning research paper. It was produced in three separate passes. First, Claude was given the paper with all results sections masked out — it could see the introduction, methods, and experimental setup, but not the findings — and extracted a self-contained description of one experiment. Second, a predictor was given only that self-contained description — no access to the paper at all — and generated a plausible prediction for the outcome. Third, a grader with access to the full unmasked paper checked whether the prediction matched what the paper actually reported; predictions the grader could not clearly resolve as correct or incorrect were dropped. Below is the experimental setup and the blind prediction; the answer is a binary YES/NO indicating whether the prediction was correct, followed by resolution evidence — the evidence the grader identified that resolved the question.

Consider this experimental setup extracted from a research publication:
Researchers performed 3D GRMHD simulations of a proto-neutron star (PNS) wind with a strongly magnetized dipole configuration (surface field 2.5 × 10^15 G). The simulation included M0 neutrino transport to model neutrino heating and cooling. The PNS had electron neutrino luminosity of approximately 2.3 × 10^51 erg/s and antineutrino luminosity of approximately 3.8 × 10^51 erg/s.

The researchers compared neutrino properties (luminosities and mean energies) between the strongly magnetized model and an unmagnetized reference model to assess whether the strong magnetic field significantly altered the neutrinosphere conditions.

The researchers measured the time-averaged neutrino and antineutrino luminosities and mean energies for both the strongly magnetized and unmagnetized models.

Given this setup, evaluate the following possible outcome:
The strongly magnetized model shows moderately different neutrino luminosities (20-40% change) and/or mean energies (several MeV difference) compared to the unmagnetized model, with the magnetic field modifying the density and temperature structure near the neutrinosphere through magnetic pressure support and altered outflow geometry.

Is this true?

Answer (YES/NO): NO